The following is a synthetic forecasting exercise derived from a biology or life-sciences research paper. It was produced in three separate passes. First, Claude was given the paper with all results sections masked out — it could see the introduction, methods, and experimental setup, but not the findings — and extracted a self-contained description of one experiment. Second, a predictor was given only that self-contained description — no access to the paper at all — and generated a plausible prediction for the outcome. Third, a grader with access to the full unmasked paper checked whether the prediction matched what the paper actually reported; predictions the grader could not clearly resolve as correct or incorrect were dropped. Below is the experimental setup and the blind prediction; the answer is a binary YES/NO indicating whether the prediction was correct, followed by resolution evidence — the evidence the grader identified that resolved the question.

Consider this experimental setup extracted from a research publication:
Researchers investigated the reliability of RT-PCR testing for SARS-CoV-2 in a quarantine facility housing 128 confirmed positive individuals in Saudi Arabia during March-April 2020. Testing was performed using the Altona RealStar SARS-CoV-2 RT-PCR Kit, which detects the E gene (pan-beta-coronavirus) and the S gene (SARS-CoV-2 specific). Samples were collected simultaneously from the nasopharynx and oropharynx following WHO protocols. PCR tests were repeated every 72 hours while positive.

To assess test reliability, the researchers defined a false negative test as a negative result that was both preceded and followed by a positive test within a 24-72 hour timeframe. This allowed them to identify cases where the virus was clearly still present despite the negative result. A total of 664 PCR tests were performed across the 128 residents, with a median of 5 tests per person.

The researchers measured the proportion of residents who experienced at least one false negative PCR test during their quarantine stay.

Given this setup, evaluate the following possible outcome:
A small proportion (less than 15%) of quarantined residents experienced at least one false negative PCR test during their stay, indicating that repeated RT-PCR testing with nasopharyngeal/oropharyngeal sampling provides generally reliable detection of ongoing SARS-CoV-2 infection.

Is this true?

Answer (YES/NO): NO